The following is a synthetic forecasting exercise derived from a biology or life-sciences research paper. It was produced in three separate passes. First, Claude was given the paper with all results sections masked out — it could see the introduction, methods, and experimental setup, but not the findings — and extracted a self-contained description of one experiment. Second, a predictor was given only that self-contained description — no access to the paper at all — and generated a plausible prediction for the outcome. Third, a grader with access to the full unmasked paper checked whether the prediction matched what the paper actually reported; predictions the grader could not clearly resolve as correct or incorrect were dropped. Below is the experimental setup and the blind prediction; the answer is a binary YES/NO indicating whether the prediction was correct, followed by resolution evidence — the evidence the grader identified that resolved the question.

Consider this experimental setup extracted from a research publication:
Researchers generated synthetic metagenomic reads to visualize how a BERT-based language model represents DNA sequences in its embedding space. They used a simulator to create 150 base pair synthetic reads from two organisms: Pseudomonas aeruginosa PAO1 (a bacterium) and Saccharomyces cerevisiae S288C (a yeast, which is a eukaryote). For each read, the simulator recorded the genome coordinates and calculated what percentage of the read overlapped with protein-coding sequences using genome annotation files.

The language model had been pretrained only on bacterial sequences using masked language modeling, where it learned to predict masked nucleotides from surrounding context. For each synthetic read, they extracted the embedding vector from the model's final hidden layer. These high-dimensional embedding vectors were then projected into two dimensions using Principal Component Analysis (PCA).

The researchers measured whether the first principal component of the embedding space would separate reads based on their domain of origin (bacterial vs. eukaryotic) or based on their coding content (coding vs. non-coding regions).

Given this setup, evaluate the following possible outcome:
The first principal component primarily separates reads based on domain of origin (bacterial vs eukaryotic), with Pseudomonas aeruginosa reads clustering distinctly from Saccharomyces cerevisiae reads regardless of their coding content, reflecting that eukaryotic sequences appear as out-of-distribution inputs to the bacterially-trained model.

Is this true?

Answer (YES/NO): YES